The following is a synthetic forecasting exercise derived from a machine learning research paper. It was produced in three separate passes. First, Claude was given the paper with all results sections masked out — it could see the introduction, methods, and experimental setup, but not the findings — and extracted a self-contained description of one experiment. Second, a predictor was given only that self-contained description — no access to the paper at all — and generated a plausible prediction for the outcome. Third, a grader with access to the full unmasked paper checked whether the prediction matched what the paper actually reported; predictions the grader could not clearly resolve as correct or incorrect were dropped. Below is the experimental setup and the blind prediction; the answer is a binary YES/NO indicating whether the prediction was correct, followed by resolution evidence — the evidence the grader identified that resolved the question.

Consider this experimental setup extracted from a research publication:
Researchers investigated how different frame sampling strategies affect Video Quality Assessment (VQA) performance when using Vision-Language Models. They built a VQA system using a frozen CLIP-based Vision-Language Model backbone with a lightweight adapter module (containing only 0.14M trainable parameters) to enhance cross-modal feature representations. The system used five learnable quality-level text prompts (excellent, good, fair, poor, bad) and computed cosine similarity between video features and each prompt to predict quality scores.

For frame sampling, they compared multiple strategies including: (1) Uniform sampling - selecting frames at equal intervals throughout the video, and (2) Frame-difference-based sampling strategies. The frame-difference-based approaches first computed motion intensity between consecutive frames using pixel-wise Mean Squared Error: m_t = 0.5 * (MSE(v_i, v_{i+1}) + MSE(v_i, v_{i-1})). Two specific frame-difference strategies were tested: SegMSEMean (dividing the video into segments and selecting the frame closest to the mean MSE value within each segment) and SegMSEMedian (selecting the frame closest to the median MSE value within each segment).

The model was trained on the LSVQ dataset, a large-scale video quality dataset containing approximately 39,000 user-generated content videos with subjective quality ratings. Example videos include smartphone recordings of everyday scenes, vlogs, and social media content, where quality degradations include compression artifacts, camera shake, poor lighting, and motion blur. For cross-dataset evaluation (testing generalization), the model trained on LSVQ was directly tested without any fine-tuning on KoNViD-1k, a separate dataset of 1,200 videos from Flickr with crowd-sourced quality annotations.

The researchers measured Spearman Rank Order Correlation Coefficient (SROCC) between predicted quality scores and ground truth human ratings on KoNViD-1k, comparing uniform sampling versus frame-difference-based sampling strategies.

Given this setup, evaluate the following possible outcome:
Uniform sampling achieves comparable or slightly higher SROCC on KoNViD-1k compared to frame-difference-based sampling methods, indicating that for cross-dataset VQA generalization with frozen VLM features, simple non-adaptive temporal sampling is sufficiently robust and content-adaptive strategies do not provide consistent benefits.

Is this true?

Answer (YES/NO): NO